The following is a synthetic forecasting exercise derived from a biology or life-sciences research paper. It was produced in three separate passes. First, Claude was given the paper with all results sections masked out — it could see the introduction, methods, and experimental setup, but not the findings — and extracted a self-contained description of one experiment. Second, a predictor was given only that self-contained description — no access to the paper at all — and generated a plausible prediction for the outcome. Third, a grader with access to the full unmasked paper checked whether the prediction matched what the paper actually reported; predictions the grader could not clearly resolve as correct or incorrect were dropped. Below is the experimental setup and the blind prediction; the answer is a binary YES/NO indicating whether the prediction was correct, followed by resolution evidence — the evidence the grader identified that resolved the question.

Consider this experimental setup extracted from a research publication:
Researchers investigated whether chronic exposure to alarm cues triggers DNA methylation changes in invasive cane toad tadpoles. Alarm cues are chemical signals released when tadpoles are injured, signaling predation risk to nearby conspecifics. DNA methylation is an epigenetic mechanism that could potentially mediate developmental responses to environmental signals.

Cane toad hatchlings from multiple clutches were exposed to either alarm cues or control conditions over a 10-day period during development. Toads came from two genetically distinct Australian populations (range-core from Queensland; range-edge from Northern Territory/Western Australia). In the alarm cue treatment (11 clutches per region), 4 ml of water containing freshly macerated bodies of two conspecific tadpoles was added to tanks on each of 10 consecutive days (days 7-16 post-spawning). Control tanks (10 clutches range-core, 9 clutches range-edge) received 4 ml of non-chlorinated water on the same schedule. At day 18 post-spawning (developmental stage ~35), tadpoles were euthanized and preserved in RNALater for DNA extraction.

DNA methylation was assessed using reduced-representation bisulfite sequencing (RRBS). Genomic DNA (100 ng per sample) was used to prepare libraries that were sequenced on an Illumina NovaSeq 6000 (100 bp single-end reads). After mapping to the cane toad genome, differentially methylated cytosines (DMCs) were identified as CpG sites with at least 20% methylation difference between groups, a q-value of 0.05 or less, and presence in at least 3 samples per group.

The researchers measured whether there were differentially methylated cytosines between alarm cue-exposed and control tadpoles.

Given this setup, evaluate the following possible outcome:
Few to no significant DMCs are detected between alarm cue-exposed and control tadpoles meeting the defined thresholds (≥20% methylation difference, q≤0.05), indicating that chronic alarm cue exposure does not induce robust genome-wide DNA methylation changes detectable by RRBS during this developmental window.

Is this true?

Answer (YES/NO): NO